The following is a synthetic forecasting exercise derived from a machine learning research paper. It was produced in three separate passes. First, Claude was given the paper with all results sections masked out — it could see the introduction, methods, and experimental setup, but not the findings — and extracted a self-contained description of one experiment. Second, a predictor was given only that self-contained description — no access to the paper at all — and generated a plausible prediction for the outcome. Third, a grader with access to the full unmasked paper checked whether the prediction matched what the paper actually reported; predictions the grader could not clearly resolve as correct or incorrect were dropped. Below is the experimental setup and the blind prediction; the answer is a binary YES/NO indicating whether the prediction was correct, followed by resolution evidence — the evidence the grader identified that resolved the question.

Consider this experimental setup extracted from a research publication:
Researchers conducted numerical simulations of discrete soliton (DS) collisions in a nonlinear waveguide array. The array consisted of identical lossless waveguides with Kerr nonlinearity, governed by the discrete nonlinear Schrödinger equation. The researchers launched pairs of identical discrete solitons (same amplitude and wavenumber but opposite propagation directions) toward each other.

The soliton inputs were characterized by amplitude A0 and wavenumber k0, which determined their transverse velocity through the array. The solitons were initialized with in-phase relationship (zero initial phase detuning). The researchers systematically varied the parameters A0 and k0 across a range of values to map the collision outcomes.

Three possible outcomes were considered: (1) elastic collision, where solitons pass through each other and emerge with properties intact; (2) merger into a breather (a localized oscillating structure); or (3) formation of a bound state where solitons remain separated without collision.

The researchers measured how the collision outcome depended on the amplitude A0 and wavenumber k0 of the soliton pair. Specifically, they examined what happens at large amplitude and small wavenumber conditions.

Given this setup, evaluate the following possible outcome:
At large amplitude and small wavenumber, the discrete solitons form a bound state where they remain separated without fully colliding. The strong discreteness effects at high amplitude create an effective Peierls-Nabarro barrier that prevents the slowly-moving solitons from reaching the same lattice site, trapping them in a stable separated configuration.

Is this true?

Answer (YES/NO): YES